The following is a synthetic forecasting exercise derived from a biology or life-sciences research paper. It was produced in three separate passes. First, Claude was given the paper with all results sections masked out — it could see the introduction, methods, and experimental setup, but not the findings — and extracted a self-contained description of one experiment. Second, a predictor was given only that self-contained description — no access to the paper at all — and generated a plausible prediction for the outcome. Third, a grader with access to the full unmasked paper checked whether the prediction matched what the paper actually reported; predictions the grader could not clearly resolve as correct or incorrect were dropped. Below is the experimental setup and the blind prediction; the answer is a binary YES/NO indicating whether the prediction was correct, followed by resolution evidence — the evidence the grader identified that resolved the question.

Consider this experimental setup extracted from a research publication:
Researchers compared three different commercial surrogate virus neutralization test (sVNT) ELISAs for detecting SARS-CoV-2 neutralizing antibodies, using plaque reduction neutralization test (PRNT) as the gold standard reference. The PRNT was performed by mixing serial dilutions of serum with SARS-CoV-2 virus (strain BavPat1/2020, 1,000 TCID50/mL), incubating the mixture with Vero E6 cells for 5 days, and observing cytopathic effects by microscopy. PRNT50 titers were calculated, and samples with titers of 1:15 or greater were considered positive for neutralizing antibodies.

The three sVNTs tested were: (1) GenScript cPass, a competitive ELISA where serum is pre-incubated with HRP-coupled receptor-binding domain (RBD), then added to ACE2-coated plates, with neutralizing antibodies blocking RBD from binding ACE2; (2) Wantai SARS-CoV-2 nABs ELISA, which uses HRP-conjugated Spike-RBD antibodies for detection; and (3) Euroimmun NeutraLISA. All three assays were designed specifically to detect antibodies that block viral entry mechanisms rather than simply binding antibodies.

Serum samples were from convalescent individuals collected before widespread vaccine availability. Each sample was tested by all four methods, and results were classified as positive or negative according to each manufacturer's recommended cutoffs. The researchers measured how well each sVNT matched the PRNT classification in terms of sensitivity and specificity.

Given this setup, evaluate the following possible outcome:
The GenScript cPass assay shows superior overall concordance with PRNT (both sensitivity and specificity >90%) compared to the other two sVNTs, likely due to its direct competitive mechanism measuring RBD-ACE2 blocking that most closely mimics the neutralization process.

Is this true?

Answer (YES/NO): NO